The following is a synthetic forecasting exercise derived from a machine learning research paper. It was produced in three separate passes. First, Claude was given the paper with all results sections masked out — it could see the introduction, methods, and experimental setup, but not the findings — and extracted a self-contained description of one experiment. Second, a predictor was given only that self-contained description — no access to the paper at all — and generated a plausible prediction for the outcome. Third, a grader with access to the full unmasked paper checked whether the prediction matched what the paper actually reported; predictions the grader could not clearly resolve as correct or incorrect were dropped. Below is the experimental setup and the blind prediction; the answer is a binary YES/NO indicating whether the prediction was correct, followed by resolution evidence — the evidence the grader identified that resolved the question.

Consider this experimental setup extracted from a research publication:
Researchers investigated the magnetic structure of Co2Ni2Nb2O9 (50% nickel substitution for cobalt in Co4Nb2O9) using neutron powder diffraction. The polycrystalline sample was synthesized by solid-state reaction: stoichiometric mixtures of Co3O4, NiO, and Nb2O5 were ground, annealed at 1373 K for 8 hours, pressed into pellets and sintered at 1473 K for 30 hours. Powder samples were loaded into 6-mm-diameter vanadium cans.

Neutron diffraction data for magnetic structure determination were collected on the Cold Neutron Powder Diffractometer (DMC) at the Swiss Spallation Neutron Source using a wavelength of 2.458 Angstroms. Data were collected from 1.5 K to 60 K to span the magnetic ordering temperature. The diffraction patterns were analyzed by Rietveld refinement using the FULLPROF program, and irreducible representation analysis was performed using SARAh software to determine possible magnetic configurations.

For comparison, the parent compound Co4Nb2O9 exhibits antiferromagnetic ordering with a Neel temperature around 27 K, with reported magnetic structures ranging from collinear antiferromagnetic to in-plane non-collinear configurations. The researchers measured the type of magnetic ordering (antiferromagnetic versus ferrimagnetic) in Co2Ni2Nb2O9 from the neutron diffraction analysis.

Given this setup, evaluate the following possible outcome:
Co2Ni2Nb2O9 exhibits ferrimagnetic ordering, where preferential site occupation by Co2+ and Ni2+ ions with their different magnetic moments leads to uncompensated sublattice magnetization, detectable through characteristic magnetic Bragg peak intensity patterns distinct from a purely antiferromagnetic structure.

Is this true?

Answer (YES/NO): YES